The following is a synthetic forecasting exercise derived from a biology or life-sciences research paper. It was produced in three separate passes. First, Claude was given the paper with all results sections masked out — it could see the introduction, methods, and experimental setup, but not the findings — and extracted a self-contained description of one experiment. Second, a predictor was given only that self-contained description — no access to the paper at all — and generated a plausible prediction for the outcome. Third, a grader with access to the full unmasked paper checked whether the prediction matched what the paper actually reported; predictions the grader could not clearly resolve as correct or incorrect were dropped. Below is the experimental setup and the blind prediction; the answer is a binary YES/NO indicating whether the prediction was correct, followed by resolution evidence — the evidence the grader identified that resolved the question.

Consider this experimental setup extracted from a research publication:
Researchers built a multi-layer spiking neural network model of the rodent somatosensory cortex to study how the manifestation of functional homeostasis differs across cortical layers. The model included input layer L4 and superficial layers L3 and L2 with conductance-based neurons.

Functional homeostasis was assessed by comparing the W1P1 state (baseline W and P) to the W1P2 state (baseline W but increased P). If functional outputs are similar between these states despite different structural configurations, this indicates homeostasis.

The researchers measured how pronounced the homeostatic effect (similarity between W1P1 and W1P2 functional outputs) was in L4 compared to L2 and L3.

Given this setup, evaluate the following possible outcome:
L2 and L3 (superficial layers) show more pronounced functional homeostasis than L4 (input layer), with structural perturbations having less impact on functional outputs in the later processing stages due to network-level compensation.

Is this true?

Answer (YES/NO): NO